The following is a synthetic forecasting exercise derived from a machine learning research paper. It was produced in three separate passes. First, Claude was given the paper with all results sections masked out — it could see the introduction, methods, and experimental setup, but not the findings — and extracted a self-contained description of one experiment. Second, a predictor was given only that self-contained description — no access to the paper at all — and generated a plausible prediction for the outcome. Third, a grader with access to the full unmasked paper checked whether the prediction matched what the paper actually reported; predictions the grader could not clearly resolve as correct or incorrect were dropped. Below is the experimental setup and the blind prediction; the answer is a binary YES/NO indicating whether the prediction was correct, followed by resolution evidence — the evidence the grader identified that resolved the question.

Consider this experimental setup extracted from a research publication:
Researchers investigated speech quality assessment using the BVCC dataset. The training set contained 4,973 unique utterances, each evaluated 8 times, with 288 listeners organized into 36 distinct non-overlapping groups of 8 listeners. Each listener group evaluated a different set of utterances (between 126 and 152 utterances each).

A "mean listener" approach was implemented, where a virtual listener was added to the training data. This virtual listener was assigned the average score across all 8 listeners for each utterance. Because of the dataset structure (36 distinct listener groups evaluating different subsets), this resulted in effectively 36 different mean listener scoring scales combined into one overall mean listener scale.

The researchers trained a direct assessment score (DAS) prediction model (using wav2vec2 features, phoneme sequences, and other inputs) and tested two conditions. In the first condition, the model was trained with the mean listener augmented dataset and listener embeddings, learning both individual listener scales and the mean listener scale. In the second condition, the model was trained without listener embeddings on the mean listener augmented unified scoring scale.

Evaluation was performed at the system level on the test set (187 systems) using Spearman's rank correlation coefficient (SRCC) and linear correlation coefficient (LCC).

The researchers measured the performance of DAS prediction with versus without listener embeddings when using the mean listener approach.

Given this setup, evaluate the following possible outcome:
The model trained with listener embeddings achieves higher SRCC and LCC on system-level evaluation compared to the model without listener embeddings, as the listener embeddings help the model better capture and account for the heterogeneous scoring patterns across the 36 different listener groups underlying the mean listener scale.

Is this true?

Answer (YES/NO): YES